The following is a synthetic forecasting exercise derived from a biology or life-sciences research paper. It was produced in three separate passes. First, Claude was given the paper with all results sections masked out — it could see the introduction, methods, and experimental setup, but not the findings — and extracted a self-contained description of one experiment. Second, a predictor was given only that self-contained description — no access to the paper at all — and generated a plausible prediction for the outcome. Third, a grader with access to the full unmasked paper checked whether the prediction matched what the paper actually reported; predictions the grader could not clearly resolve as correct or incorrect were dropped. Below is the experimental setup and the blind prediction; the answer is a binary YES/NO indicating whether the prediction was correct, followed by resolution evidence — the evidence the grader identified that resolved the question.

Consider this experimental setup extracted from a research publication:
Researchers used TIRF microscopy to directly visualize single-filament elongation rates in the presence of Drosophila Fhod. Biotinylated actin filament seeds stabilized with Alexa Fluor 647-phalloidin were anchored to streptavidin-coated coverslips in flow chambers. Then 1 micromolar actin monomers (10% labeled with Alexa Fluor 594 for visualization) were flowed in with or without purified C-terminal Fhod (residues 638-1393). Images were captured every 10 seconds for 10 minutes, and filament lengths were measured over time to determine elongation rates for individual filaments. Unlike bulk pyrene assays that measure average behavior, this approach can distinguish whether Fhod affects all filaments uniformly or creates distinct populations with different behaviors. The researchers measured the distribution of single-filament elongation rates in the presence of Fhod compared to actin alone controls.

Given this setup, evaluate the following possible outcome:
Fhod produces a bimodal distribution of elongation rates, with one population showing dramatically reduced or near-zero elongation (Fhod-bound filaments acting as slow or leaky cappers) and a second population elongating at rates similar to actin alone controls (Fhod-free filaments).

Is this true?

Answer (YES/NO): NO